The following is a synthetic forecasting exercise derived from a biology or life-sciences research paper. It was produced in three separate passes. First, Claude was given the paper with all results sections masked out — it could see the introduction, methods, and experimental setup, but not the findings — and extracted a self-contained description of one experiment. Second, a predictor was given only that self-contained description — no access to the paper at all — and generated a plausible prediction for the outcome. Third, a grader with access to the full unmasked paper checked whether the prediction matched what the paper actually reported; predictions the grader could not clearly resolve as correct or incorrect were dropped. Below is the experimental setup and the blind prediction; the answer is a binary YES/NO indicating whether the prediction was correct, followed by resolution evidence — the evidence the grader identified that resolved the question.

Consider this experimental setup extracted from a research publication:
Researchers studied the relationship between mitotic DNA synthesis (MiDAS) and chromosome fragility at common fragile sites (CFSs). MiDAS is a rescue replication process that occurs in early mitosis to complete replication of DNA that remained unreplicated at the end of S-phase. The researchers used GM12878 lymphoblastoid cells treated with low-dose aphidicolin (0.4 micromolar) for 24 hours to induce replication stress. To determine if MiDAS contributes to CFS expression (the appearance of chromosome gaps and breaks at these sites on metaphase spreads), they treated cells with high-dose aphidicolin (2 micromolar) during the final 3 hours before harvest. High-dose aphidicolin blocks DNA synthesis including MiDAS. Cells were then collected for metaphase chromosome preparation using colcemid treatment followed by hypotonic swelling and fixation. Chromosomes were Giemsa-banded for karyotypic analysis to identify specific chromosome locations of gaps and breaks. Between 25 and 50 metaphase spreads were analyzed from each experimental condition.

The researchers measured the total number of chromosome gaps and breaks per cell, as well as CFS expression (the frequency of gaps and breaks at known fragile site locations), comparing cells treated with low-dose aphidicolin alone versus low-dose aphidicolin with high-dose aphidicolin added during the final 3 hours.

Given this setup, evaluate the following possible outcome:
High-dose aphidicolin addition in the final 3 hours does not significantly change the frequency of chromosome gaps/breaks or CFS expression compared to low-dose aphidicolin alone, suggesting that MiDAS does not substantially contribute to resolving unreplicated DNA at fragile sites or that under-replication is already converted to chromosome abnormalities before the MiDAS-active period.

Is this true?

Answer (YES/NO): YES